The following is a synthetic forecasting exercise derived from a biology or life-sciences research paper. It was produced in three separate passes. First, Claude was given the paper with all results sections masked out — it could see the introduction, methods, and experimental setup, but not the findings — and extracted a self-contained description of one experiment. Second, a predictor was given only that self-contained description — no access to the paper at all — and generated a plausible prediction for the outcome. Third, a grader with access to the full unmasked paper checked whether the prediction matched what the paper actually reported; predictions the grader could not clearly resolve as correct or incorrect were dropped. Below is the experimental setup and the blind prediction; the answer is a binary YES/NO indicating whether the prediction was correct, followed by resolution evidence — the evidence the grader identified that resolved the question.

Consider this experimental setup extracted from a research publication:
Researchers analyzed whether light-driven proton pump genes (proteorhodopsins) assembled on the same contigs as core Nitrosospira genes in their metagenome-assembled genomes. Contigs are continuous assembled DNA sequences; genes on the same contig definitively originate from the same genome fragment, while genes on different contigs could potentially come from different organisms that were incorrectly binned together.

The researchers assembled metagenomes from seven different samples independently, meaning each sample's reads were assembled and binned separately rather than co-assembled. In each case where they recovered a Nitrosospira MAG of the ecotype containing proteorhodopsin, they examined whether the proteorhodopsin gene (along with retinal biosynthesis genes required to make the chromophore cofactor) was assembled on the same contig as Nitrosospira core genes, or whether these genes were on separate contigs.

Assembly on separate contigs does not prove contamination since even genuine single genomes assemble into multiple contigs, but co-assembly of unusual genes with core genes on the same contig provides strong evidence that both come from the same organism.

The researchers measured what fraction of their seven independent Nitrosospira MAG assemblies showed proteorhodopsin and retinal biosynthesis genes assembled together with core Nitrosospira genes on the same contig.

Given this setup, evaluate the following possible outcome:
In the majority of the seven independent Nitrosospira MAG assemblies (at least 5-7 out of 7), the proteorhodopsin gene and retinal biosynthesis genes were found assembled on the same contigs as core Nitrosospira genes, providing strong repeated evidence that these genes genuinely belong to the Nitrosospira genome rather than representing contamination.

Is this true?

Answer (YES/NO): YES